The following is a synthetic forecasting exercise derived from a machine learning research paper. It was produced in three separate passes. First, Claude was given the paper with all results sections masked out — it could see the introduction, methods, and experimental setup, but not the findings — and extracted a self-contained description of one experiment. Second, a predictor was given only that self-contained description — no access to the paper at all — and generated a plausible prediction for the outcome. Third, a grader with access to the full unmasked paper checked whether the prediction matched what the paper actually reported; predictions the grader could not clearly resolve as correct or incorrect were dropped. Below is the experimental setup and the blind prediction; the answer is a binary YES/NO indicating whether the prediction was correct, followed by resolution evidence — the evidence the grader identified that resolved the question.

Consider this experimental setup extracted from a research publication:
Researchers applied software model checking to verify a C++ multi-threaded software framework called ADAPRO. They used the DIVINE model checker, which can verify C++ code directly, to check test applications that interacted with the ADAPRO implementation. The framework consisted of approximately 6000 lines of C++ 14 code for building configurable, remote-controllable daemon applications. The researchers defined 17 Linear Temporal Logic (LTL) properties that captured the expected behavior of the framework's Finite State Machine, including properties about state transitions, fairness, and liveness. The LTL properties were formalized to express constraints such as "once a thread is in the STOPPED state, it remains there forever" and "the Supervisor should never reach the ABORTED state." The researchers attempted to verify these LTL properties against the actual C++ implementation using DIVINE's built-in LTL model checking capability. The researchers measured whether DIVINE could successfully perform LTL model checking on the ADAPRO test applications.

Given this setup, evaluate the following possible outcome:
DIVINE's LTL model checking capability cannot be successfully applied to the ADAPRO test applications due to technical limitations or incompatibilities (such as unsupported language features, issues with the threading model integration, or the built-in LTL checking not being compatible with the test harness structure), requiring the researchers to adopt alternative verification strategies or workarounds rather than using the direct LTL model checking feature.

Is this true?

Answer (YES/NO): NO